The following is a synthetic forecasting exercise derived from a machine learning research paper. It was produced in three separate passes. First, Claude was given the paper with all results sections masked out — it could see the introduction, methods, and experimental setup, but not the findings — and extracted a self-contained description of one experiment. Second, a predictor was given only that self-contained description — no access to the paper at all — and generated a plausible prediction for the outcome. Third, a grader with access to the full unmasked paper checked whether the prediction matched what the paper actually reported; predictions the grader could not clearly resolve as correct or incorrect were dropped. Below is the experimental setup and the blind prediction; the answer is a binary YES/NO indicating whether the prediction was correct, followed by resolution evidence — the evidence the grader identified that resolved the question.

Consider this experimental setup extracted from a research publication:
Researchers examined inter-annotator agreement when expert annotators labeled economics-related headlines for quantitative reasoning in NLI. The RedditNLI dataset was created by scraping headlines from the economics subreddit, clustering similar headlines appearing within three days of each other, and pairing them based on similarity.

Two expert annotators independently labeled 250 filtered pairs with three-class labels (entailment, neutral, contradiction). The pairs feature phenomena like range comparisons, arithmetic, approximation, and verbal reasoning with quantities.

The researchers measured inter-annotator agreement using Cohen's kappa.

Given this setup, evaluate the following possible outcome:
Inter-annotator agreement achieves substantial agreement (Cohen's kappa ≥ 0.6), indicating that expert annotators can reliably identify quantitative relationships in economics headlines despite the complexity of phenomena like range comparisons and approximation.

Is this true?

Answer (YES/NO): YES